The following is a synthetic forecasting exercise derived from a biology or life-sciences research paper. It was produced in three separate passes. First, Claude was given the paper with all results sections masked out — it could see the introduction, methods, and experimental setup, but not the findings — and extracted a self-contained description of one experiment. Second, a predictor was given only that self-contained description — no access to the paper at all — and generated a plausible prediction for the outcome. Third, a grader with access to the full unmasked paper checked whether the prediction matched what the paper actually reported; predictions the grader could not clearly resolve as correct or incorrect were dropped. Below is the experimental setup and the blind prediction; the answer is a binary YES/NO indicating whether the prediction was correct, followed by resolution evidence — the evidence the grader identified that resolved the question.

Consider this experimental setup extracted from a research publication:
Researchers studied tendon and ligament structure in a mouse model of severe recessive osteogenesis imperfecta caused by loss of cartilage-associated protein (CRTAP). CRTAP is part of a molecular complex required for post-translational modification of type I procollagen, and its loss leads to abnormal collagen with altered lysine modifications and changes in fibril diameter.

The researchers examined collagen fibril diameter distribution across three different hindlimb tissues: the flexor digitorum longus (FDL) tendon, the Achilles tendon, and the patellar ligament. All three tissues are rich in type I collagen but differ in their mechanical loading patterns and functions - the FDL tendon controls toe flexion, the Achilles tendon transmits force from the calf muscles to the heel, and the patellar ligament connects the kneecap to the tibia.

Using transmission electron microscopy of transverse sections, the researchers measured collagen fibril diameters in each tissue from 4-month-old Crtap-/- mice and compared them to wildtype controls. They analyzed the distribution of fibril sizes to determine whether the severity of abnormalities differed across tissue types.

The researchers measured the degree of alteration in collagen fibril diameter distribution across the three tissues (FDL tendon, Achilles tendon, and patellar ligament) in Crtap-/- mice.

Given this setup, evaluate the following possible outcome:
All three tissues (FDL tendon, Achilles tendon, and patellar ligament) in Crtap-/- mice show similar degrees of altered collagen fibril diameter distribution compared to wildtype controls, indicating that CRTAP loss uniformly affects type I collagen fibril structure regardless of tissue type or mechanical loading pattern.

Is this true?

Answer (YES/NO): NO